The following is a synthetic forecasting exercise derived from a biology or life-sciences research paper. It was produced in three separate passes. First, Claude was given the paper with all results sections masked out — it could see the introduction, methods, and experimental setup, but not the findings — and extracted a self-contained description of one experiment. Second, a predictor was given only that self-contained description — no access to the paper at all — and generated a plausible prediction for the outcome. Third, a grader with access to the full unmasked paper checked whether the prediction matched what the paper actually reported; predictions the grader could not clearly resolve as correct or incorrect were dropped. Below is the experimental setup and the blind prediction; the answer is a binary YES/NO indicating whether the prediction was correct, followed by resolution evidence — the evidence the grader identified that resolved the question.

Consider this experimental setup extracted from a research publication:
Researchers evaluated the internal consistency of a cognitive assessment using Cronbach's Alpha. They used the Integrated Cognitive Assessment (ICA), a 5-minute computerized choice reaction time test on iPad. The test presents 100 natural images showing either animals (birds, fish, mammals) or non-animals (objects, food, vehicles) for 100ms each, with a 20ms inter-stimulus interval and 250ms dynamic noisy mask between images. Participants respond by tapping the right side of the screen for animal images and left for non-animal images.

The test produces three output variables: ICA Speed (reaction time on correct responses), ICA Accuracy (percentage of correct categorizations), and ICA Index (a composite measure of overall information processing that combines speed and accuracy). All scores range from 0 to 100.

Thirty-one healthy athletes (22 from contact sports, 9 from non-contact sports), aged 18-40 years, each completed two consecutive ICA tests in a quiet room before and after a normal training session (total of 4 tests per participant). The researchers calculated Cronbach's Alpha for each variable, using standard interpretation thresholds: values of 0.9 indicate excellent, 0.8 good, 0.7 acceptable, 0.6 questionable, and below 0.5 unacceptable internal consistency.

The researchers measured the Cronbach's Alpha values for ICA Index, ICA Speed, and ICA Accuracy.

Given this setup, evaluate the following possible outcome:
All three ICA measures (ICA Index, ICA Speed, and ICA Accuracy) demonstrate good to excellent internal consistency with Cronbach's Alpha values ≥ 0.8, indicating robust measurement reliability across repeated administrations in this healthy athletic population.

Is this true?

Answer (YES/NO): YES